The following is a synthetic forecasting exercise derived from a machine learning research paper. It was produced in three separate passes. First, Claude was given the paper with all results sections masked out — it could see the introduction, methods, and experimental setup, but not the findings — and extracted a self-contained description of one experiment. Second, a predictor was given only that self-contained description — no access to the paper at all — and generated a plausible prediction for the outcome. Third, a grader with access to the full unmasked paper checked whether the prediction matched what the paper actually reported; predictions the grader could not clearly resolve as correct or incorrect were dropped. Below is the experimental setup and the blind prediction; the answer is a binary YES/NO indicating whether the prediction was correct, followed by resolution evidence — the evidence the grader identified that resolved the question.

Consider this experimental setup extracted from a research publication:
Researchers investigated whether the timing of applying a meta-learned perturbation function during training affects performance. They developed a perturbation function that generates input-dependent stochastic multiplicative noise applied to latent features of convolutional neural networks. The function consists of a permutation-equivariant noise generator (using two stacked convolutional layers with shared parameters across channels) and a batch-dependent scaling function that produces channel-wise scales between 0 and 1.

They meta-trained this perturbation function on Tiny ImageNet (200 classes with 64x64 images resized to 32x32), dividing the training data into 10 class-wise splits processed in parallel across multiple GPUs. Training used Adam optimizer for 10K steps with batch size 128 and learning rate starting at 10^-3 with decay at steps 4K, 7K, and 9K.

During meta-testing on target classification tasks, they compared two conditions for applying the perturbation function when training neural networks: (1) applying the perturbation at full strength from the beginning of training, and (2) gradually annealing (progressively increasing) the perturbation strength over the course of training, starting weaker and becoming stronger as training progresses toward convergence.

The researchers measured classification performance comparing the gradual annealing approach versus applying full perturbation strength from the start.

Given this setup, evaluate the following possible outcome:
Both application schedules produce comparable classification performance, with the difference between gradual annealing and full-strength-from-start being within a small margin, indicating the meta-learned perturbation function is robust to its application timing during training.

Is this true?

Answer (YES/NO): NO